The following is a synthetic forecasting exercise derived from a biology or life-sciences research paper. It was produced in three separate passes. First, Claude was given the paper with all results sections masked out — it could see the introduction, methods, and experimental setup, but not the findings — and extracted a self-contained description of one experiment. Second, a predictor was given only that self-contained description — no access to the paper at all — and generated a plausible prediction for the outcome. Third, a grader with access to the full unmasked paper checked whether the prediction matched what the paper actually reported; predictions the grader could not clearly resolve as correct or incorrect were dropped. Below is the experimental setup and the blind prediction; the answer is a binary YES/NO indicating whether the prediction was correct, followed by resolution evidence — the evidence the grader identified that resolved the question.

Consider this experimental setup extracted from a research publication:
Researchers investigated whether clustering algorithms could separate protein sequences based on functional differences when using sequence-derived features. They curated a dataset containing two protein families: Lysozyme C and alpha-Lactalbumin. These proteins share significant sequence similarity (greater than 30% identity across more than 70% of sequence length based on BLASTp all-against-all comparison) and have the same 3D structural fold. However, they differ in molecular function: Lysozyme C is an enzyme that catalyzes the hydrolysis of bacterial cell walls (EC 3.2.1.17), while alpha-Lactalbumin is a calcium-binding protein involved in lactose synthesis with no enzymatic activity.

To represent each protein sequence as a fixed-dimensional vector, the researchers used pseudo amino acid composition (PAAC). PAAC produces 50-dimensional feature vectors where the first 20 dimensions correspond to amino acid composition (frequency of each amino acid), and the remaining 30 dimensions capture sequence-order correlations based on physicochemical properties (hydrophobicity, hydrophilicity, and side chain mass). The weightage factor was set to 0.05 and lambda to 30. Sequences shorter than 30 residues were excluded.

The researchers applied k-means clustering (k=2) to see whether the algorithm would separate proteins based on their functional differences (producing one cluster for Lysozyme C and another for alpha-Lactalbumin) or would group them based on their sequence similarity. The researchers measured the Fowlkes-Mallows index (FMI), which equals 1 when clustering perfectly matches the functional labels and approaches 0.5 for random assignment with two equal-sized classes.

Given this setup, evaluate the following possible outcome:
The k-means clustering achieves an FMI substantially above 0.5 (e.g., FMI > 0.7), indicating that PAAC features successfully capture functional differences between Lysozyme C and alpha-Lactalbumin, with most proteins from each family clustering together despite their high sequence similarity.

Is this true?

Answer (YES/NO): YES